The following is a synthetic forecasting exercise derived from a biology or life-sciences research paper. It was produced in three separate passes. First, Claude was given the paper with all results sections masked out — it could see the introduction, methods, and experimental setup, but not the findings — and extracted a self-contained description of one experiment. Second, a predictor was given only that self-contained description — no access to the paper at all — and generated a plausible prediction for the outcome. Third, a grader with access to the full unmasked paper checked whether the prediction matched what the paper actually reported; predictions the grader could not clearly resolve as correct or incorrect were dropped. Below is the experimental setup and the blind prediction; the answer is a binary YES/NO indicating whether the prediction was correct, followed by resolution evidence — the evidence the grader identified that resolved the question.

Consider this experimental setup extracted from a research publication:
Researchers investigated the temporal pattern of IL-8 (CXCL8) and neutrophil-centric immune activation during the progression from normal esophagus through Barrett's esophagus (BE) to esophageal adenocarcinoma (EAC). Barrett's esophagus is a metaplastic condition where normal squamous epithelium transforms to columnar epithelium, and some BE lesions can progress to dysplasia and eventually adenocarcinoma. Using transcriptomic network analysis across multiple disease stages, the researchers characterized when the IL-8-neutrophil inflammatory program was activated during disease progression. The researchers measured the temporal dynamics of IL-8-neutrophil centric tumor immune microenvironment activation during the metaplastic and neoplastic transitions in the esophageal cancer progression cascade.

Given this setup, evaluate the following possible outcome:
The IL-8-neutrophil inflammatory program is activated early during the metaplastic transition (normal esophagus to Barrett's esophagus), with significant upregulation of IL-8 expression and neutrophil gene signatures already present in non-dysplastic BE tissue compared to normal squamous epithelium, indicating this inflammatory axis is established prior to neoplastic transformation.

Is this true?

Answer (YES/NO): NO